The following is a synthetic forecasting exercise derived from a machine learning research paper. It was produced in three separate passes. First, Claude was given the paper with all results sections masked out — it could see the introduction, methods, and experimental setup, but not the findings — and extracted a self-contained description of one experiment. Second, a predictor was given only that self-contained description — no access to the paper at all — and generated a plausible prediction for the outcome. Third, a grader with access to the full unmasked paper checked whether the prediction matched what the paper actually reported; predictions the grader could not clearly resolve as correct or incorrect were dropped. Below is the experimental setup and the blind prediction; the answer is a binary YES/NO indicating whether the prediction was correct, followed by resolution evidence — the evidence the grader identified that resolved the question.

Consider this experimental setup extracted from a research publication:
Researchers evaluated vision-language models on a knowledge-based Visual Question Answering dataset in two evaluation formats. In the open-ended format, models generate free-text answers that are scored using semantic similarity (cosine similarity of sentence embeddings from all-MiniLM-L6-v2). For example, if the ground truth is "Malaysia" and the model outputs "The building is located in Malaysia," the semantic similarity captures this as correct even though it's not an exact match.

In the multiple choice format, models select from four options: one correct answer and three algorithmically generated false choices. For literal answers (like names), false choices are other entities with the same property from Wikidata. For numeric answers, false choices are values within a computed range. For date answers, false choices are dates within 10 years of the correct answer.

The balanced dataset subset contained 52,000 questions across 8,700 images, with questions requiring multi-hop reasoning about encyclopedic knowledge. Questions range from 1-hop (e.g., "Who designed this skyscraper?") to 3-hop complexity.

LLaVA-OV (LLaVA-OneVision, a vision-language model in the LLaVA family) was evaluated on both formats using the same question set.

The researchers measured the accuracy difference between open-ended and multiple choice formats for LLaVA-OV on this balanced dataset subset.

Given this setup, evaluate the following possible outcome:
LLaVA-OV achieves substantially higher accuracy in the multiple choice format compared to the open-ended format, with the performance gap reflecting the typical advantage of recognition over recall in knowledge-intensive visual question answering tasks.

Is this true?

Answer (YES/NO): NO